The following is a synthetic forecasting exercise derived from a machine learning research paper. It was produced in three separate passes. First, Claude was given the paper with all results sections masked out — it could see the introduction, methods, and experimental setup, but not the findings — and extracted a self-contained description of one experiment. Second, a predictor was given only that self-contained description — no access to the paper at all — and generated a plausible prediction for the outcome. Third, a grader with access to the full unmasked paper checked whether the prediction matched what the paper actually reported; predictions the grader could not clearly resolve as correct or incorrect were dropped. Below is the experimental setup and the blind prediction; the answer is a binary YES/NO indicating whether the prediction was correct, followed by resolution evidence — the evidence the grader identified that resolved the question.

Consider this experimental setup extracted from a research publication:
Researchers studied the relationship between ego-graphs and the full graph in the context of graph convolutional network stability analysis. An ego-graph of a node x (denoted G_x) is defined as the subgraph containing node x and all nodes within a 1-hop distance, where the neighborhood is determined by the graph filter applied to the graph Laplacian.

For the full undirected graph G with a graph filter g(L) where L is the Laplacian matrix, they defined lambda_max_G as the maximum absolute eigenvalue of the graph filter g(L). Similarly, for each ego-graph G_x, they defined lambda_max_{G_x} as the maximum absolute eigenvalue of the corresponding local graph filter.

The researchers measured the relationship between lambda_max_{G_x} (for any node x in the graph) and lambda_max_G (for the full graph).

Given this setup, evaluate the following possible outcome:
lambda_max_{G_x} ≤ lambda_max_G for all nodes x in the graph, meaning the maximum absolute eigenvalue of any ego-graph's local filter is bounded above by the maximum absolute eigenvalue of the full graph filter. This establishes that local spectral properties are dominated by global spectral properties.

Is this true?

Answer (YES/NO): YES